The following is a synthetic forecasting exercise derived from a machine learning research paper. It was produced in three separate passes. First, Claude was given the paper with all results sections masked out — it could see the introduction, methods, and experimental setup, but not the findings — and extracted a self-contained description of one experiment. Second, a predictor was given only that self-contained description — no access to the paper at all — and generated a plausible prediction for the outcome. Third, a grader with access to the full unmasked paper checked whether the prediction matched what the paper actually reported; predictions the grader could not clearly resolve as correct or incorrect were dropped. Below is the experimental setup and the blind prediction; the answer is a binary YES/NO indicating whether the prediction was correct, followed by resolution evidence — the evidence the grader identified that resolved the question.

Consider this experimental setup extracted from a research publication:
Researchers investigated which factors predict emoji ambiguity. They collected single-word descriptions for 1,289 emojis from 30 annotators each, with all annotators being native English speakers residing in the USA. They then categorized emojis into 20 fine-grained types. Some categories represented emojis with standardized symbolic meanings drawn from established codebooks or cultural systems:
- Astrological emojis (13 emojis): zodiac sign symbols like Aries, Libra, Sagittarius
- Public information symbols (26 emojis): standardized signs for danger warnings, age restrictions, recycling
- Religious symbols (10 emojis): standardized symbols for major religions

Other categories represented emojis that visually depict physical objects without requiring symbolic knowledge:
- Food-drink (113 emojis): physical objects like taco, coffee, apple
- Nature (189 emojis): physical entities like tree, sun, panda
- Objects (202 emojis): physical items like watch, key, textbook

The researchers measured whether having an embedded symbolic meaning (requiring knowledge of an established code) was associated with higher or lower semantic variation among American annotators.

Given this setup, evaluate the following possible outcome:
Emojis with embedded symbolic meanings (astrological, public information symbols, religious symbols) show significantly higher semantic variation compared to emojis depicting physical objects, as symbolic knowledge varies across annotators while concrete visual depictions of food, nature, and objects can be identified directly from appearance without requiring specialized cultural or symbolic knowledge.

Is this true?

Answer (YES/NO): YES